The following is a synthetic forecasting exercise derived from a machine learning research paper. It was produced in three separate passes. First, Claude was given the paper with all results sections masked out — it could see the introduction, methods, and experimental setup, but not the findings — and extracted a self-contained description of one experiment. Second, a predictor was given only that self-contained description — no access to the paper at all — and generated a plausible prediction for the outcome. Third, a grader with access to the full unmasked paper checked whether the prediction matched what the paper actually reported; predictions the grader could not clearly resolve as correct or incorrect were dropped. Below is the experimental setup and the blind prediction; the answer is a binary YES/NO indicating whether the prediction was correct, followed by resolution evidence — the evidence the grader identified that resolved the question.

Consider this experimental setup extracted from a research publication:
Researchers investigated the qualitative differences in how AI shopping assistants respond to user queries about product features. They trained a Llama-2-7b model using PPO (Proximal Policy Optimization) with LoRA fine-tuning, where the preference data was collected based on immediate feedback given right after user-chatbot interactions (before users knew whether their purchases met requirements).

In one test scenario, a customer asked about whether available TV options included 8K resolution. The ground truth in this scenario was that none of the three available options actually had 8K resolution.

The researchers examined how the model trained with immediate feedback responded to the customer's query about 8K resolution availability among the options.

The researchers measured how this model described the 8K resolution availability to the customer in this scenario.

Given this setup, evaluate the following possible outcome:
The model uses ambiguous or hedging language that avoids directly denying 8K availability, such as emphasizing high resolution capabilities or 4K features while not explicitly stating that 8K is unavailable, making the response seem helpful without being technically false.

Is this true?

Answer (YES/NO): NO